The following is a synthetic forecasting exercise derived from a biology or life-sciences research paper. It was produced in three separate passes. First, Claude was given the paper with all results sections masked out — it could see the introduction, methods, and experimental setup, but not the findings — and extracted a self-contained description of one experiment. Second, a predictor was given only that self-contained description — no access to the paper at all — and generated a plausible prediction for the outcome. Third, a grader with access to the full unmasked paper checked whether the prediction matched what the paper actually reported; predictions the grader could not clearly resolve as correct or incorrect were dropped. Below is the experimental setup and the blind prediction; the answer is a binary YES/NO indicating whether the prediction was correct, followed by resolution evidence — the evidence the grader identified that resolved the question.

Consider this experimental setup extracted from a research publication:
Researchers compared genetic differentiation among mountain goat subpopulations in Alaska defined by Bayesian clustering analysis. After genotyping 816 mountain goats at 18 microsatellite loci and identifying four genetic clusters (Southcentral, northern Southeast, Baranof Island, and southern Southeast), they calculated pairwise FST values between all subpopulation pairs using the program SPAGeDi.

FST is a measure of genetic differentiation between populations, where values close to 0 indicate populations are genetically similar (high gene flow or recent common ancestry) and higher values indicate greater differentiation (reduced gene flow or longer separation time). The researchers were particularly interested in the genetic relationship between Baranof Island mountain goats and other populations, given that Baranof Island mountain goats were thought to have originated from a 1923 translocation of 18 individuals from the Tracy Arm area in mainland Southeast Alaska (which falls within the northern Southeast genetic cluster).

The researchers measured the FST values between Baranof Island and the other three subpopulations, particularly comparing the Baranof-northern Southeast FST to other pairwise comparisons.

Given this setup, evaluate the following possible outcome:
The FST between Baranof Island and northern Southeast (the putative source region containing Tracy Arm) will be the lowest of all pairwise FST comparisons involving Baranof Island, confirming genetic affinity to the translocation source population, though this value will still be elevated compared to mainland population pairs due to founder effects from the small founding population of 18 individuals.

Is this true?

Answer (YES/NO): NO